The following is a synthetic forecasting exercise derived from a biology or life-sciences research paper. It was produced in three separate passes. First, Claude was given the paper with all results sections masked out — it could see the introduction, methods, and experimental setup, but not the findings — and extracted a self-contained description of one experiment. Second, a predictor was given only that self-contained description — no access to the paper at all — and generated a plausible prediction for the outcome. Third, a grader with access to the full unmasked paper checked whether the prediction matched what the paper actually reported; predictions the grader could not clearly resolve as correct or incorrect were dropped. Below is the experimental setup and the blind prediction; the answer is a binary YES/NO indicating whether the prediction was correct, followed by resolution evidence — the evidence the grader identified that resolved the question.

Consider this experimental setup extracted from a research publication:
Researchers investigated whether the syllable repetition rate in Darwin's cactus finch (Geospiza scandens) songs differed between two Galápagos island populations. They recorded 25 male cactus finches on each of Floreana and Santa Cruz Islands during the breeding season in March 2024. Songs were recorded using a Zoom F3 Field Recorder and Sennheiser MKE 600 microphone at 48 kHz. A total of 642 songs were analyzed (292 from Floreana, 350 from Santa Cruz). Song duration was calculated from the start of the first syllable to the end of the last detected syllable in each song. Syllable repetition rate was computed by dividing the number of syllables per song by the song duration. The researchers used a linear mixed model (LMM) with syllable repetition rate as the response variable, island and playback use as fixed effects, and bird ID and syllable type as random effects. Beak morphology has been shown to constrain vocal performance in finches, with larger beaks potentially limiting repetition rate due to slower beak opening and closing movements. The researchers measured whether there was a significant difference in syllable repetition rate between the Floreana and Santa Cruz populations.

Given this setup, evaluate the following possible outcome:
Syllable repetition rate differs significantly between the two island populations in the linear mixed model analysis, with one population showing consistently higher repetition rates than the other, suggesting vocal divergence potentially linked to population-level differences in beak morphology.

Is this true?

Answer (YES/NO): NO